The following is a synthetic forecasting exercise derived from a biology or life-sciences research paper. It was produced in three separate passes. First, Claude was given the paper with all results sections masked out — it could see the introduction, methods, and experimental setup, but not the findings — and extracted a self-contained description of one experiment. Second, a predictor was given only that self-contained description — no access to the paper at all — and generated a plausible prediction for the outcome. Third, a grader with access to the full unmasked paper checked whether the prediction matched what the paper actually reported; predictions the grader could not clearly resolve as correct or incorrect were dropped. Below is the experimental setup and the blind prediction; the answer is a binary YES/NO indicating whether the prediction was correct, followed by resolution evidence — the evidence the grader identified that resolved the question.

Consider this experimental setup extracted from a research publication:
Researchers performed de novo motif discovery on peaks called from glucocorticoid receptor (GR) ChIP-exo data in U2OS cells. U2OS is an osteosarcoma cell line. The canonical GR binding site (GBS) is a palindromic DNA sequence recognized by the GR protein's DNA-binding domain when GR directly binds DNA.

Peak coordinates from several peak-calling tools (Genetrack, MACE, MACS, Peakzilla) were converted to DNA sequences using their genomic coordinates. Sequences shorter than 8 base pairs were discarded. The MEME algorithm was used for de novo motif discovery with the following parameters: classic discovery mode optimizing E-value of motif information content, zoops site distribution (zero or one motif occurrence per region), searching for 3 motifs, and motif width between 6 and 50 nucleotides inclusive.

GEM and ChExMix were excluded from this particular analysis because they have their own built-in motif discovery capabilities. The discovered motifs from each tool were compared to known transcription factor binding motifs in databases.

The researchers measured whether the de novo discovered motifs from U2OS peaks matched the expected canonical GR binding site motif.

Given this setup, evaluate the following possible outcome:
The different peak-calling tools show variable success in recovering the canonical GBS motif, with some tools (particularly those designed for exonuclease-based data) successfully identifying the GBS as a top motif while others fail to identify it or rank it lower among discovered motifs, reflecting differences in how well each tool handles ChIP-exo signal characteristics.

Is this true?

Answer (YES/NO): NO